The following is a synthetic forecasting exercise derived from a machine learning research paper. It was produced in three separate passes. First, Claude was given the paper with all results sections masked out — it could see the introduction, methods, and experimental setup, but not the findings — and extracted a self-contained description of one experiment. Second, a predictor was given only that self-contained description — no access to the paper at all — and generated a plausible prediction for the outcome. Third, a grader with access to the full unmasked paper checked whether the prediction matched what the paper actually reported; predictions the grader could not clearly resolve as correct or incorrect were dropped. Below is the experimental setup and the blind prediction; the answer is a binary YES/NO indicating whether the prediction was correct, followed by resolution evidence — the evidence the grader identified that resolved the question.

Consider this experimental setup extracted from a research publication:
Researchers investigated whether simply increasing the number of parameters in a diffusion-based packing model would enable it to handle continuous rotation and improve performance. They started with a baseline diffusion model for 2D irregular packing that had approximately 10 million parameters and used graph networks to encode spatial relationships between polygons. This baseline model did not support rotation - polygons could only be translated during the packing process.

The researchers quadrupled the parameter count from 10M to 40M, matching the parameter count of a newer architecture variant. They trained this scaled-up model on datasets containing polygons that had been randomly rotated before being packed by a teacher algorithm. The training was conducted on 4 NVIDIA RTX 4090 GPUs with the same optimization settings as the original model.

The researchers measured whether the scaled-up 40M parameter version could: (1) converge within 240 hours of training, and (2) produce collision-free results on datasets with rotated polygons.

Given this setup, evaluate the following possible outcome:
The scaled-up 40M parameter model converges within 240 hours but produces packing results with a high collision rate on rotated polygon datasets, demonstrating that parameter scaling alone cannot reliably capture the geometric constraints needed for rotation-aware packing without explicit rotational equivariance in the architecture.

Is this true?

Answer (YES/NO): NO